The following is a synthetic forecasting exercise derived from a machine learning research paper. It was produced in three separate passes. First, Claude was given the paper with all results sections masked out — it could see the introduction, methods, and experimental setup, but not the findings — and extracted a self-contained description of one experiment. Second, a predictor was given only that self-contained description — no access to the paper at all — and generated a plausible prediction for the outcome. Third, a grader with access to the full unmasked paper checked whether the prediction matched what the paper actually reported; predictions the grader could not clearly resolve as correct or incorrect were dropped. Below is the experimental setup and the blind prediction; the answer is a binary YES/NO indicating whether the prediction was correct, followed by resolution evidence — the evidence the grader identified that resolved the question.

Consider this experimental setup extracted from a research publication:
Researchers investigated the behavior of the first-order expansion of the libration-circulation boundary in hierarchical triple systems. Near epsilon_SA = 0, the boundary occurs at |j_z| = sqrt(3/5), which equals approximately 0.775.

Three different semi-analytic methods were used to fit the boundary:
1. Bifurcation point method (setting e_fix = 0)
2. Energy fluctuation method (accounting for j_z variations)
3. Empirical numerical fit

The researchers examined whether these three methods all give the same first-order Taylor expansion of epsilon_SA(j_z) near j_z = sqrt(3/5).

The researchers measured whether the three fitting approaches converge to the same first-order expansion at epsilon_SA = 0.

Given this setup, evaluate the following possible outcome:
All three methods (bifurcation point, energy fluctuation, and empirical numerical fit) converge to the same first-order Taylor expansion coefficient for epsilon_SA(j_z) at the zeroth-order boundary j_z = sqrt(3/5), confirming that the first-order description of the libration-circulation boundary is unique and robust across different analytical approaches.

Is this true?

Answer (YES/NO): YES